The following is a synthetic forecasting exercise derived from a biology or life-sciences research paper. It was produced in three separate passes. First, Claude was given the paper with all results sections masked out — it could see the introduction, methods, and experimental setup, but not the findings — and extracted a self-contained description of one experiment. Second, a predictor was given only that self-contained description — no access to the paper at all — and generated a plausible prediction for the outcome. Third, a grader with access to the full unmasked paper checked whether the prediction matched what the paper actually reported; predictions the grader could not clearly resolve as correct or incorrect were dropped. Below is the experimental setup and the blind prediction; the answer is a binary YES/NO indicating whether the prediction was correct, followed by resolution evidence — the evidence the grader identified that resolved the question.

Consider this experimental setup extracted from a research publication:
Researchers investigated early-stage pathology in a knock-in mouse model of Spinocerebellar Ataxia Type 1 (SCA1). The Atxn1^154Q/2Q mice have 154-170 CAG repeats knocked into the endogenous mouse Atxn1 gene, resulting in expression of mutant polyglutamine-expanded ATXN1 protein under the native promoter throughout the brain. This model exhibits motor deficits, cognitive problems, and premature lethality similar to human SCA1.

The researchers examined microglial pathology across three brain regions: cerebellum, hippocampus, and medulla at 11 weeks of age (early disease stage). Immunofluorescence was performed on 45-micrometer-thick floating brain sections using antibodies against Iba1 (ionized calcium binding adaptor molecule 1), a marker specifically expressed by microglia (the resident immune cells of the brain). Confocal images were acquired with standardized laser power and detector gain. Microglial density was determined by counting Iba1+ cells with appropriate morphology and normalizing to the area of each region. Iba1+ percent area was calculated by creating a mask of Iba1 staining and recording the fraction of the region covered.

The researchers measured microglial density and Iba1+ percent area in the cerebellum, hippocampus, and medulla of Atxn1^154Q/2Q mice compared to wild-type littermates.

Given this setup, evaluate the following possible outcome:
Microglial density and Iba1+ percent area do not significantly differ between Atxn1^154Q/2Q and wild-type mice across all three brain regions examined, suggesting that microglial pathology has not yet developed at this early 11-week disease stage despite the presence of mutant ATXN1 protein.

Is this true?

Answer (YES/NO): NO